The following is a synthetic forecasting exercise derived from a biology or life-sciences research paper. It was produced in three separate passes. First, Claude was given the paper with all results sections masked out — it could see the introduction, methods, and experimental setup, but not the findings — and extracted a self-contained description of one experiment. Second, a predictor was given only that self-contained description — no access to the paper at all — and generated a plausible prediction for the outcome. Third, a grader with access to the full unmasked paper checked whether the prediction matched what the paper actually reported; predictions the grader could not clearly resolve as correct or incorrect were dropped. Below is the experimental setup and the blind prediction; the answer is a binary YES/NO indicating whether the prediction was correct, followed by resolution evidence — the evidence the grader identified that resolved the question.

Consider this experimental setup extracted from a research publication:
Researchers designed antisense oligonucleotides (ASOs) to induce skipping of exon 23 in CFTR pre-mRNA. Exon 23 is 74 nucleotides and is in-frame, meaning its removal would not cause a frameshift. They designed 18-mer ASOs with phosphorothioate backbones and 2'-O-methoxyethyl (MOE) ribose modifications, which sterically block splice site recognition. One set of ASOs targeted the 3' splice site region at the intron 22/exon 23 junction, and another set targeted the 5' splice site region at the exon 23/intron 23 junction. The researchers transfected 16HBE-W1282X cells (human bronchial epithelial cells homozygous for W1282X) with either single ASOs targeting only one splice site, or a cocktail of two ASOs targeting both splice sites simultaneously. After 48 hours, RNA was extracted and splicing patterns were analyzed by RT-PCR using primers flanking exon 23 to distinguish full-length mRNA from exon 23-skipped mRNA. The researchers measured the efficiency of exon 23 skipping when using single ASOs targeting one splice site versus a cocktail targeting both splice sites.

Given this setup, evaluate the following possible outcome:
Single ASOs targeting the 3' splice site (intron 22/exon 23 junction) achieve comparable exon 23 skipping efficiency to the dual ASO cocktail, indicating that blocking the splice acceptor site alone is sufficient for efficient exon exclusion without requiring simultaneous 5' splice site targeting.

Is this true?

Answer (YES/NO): NO